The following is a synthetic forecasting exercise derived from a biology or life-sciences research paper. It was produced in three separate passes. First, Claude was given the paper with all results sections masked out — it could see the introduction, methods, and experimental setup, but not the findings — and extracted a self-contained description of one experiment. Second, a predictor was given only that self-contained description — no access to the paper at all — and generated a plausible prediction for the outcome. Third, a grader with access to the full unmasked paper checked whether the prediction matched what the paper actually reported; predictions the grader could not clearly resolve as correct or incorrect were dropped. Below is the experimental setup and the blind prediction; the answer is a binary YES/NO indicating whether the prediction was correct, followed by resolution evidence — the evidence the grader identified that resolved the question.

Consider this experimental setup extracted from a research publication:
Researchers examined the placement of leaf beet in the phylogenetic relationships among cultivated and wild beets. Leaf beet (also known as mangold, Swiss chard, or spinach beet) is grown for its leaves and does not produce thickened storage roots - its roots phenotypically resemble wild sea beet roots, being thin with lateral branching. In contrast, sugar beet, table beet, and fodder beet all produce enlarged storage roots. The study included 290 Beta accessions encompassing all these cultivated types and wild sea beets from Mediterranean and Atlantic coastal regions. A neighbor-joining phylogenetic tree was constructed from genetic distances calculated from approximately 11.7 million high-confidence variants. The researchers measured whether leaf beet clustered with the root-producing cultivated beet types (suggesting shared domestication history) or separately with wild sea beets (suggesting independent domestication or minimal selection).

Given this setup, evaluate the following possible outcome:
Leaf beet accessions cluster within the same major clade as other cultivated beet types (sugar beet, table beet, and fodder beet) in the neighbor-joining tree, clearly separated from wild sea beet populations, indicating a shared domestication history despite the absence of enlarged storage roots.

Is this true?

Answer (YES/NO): NO